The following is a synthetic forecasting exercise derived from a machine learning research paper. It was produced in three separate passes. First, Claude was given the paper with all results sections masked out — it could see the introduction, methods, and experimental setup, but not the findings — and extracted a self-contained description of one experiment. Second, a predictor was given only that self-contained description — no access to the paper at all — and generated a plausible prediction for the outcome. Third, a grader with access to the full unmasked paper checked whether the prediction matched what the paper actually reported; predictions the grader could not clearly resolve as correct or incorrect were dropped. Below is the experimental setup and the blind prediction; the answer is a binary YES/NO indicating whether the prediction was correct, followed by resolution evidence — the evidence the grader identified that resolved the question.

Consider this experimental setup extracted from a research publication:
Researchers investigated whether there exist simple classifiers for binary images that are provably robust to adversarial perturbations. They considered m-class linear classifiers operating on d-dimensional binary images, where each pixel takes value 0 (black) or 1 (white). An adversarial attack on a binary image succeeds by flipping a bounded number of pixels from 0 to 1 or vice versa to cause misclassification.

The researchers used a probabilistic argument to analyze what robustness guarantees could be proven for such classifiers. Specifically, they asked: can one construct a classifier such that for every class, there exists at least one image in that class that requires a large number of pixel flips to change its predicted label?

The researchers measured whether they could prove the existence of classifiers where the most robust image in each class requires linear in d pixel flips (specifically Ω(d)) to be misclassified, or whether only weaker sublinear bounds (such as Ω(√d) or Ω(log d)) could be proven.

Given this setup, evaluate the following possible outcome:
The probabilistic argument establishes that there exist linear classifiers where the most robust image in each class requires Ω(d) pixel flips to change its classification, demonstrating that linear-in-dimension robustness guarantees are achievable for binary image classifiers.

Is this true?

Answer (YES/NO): YES